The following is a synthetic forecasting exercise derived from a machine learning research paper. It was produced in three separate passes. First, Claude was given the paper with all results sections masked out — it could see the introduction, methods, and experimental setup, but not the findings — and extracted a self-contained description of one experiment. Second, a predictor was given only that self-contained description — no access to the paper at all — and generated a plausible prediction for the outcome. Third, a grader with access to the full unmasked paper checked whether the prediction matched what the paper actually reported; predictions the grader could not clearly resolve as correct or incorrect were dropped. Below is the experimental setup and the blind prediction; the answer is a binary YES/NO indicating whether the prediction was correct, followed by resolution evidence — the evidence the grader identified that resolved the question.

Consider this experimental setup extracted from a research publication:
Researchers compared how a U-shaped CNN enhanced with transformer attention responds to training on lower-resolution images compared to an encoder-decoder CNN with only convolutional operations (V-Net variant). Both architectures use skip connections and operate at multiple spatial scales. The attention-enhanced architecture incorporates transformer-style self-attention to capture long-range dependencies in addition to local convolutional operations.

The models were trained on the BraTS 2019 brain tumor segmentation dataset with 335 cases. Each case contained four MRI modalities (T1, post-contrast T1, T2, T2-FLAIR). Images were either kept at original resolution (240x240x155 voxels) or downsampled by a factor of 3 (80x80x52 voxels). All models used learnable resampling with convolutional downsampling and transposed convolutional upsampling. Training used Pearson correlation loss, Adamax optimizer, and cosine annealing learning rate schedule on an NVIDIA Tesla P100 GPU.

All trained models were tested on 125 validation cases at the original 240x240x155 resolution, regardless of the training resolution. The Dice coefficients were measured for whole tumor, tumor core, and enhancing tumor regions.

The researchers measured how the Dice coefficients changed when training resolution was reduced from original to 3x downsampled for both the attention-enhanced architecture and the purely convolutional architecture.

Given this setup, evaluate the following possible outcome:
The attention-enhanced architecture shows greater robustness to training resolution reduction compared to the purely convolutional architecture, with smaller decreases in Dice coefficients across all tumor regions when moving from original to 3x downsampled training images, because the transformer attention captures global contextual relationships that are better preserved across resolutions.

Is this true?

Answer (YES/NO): NO